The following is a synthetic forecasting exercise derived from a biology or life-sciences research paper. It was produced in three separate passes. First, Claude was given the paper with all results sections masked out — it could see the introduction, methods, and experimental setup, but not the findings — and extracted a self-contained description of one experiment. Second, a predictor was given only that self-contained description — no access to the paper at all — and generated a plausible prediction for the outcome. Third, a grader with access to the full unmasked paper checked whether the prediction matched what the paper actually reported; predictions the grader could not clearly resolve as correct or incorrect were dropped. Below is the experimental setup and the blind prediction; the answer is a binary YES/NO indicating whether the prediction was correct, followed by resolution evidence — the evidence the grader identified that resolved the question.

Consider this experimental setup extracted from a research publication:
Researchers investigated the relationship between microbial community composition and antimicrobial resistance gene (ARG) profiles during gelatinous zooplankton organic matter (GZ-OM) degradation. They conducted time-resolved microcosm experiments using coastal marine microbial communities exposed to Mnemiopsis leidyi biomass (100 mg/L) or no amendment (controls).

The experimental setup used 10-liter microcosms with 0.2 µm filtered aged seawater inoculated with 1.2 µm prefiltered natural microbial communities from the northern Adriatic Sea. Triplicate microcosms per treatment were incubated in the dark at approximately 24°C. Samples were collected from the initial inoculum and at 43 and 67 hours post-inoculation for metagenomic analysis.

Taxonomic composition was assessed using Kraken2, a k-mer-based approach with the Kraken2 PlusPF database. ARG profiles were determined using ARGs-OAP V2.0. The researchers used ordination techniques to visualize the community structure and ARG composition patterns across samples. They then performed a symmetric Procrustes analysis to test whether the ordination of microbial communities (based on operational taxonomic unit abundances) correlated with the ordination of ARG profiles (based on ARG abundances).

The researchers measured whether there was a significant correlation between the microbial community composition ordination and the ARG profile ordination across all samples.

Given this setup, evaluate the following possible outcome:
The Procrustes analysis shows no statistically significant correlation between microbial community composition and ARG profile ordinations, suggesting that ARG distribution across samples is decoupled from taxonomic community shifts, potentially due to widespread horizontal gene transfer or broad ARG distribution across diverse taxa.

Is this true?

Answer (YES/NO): NO